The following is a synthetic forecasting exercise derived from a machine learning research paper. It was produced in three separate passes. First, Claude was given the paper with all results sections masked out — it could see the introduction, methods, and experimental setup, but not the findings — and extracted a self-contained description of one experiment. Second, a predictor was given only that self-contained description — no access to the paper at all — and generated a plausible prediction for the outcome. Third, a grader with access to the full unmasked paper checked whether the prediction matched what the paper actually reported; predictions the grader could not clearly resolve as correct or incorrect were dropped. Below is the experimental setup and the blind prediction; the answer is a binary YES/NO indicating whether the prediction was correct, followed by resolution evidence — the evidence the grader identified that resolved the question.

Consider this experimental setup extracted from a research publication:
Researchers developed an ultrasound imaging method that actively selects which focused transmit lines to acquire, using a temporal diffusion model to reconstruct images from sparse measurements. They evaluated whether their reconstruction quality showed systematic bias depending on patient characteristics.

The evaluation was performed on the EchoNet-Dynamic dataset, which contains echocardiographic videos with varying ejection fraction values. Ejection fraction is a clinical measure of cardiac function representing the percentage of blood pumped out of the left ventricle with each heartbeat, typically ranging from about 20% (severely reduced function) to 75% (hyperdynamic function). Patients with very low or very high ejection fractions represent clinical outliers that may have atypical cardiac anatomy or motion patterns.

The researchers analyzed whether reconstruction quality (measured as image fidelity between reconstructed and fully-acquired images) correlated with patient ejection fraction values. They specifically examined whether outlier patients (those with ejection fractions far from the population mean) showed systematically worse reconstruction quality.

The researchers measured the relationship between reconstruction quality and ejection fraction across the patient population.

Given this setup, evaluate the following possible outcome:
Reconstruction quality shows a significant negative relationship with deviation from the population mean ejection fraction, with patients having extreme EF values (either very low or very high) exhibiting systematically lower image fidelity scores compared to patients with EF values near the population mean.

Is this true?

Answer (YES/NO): NO